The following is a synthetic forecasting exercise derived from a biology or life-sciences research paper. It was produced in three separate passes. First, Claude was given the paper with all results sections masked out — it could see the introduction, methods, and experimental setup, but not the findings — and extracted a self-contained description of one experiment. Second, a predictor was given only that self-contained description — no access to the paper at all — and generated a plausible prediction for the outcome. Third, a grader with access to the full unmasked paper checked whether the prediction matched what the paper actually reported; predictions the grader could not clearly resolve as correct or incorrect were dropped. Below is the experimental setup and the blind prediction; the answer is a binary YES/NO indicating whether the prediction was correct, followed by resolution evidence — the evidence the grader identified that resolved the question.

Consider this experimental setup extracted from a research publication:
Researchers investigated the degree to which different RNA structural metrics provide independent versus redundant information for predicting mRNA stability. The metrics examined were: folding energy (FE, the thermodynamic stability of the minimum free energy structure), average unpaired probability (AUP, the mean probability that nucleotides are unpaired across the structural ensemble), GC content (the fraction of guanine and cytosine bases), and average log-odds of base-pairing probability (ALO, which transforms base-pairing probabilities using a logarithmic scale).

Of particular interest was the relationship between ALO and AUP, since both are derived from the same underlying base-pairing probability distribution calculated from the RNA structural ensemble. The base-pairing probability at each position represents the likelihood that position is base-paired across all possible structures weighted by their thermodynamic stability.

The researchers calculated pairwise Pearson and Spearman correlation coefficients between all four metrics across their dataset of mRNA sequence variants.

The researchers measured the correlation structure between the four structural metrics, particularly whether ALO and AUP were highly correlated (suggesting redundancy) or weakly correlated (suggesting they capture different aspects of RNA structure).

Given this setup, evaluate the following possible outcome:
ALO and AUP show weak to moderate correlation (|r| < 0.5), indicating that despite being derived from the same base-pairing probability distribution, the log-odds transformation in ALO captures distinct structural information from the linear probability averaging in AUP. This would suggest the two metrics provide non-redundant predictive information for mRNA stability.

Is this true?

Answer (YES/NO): NO